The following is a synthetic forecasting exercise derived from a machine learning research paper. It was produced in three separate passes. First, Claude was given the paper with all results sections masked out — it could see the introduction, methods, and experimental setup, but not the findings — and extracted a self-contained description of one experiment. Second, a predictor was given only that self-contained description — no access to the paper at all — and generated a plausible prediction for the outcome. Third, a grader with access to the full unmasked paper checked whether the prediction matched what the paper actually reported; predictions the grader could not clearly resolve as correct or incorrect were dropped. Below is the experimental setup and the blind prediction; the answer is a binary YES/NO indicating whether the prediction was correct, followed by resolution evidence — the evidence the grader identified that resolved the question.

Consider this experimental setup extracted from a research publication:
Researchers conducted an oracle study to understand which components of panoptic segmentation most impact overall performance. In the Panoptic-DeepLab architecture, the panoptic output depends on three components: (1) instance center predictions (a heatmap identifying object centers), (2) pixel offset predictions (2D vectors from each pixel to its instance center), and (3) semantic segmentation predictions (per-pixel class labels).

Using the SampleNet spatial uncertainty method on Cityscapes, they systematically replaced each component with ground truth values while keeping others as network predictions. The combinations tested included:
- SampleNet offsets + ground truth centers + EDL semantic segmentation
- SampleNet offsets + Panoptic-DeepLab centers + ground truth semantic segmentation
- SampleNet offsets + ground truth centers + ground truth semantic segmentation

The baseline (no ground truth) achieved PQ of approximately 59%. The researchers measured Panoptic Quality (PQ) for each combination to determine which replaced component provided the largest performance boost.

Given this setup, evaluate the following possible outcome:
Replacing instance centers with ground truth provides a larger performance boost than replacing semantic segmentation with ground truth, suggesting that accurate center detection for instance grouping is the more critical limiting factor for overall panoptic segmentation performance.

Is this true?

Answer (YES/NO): NO